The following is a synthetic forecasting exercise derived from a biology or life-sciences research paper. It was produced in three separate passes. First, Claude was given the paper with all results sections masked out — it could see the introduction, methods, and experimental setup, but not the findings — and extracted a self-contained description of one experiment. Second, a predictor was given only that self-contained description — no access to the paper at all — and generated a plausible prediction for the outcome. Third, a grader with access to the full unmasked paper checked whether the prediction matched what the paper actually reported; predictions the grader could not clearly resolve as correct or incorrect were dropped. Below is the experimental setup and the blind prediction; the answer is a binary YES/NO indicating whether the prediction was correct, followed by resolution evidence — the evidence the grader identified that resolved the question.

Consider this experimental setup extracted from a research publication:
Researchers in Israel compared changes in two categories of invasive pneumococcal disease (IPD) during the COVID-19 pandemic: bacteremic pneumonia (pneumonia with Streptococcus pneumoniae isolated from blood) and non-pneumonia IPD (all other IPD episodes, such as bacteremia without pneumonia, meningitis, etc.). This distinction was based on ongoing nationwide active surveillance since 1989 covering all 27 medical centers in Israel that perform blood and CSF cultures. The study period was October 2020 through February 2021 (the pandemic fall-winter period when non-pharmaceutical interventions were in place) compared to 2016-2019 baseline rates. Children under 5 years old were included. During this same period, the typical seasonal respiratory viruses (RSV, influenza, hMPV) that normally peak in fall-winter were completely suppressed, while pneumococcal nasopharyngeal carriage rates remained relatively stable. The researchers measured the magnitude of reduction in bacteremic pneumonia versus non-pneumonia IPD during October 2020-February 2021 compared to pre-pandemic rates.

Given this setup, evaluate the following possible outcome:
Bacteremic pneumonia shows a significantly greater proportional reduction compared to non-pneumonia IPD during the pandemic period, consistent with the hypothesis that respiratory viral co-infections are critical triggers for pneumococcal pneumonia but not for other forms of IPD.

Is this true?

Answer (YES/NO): YES